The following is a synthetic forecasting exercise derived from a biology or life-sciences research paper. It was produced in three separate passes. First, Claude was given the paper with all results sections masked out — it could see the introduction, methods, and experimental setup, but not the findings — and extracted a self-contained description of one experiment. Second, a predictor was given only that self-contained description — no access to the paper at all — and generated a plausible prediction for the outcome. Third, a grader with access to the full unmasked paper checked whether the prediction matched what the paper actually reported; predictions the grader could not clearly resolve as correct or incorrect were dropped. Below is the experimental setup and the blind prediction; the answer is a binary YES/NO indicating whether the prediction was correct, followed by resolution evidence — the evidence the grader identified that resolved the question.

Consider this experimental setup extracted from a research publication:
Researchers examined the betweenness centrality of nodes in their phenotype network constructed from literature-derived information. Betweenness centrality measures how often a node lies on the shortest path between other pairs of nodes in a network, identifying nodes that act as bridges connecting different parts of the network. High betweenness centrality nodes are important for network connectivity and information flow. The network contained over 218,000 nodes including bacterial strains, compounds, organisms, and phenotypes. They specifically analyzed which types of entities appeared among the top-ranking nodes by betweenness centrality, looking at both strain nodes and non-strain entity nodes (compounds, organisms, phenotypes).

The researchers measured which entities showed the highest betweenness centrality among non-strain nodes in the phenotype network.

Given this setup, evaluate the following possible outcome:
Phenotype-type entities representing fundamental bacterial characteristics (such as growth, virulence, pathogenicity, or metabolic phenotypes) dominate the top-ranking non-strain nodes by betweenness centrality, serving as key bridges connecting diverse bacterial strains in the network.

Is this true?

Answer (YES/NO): NO